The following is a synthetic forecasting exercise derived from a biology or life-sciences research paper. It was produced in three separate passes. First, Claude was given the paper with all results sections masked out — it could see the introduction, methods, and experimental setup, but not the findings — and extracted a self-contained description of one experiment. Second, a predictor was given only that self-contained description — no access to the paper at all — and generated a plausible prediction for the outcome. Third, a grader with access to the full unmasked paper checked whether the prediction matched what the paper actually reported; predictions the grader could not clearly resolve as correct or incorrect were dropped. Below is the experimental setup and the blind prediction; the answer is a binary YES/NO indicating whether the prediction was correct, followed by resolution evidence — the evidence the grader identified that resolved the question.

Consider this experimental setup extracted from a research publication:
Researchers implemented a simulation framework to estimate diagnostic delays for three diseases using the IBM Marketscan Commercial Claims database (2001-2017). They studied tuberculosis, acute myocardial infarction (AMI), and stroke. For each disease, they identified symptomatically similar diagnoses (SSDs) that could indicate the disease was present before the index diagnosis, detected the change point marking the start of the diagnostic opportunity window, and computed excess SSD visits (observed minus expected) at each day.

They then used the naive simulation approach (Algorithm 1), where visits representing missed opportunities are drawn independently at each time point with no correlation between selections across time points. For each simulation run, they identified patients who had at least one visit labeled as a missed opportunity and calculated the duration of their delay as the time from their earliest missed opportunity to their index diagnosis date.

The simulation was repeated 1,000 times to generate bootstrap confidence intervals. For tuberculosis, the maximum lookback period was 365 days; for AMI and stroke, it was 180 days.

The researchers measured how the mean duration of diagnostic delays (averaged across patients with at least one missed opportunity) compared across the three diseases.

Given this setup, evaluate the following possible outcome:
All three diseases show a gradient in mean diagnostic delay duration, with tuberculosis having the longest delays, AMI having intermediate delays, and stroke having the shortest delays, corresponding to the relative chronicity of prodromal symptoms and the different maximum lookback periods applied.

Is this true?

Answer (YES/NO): NO